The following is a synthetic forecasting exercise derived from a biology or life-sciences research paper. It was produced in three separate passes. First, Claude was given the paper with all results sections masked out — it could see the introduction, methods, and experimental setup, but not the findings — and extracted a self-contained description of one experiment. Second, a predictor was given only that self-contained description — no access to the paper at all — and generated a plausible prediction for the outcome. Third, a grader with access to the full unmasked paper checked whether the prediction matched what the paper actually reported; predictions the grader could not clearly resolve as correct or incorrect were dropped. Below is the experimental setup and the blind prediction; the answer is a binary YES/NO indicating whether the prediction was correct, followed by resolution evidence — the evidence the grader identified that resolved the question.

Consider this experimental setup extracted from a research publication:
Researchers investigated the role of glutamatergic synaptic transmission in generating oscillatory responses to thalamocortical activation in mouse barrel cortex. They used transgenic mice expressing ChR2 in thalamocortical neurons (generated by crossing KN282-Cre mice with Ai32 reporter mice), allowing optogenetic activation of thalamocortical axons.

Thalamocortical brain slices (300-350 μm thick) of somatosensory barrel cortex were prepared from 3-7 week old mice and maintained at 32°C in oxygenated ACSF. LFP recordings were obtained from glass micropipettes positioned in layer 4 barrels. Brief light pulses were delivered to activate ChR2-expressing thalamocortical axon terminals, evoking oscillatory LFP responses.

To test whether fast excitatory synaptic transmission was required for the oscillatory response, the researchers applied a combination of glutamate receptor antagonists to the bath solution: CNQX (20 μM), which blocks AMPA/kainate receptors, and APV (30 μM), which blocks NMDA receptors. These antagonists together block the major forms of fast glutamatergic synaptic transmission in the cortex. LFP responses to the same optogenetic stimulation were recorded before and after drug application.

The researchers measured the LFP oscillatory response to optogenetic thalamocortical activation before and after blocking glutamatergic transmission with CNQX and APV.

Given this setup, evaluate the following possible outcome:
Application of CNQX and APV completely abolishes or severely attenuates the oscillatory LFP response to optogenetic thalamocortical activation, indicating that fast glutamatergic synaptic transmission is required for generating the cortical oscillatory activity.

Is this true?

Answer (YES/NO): YES